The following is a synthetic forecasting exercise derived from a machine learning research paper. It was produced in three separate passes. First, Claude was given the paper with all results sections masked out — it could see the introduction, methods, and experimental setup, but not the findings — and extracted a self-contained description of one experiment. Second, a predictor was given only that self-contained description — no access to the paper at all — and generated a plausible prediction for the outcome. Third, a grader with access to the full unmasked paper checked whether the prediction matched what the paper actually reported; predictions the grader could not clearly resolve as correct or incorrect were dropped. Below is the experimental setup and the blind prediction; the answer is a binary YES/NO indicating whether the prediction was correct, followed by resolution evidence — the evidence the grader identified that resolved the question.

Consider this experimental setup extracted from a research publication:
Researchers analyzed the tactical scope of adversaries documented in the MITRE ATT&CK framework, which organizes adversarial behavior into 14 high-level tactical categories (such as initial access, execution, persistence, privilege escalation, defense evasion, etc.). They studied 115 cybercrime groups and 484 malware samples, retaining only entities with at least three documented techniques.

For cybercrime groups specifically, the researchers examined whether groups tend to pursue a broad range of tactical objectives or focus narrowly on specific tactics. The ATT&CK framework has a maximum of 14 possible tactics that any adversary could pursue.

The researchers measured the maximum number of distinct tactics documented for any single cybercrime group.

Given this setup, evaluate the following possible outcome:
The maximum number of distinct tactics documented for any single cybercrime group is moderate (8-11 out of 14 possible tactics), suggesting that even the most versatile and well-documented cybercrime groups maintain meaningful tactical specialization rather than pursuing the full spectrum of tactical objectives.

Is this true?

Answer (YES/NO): NO